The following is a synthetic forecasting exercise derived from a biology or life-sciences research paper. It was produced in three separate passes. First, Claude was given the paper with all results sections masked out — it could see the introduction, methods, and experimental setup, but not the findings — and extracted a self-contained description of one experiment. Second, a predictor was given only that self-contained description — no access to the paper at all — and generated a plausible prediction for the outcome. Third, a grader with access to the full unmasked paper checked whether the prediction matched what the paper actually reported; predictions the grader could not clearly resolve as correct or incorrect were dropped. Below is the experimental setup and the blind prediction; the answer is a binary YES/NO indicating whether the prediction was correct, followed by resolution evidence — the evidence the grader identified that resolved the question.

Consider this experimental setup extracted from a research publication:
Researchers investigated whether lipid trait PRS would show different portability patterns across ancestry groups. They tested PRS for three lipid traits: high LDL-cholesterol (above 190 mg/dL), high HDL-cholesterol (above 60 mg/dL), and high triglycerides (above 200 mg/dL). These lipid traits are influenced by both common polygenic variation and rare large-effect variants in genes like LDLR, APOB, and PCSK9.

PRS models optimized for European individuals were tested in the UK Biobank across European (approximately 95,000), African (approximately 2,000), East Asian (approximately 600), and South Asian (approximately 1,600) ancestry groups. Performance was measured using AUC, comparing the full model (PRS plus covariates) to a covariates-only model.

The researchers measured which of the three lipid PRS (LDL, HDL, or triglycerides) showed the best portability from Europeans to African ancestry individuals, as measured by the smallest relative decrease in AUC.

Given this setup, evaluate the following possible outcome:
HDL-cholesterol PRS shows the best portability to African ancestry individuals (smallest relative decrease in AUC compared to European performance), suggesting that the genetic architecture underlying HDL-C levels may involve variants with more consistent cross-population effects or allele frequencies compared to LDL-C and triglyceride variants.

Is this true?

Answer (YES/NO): YES